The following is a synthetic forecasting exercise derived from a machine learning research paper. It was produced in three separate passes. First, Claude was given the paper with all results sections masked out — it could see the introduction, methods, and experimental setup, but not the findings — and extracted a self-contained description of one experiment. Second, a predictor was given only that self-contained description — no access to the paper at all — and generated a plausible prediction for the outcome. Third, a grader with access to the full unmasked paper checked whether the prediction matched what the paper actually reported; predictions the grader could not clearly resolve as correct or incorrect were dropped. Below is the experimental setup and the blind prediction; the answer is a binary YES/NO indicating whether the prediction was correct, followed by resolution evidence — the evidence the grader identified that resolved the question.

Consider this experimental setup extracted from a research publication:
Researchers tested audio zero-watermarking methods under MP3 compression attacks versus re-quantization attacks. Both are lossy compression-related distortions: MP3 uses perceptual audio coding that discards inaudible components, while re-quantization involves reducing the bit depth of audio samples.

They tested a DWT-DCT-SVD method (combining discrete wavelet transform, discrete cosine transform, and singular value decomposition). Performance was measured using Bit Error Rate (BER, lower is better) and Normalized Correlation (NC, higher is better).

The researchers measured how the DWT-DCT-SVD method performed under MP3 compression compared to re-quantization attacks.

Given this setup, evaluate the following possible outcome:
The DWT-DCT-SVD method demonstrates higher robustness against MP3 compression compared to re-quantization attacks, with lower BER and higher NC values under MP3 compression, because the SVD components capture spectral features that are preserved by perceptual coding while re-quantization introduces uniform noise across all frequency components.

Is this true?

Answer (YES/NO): YES